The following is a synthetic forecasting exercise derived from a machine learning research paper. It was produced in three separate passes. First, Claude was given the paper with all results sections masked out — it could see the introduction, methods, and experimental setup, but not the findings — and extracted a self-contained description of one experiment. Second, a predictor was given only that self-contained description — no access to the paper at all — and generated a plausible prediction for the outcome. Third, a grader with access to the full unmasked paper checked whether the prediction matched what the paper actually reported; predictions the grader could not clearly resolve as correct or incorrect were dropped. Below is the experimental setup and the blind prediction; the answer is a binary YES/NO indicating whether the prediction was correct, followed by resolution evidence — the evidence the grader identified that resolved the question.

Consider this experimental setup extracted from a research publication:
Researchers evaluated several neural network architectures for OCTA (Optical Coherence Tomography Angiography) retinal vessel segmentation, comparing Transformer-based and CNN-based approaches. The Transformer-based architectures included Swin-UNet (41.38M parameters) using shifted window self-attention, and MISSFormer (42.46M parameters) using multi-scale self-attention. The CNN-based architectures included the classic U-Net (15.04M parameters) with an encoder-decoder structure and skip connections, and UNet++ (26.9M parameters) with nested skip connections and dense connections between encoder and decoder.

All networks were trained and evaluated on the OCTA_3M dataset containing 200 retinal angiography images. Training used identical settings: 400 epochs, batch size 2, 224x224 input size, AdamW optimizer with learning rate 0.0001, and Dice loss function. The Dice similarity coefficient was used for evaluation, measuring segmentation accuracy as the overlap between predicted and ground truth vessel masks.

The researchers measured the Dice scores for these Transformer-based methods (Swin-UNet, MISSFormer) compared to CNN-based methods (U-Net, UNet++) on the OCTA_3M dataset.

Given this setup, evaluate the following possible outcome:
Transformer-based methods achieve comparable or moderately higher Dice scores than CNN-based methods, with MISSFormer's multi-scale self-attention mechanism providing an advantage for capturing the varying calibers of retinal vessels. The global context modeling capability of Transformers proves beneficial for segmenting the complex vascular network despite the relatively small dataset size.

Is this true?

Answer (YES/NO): NO